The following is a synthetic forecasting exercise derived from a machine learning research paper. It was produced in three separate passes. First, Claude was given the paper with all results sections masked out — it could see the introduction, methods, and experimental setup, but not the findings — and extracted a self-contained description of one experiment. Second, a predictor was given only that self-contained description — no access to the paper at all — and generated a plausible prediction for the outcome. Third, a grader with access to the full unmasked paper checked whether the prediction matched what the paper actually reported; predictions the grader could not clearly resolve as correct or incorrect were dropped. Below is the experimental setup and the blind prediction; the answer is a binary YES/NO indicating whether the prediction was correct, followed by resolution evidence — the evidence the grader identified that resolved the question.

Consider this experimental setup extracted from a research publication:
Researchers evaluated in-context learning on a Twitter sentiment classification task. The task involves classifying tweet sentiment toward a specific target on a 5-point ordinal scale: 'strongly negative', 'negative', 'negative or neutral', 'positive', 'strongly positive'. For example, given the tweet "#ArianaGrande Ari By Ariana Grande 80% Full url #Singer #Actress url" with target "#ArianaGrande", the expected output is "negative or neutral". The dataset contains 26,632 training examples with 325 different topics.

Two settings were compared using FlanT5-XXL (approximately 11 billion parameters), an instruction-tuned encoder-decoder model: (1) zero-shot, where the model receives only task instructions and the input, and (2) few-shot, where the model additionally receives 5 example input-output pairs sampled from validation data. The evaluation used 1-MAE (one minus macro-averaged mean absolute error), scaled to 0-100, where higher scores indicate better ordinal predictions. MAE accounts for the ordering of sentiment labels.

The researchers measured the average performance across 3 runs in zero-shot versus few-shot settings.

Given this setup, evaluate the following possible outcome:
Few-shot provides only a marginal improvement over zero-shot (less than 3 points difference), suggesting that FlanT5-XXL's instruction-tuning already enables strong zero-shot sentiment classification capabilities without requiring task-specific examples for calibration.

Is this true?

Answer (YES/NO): NO